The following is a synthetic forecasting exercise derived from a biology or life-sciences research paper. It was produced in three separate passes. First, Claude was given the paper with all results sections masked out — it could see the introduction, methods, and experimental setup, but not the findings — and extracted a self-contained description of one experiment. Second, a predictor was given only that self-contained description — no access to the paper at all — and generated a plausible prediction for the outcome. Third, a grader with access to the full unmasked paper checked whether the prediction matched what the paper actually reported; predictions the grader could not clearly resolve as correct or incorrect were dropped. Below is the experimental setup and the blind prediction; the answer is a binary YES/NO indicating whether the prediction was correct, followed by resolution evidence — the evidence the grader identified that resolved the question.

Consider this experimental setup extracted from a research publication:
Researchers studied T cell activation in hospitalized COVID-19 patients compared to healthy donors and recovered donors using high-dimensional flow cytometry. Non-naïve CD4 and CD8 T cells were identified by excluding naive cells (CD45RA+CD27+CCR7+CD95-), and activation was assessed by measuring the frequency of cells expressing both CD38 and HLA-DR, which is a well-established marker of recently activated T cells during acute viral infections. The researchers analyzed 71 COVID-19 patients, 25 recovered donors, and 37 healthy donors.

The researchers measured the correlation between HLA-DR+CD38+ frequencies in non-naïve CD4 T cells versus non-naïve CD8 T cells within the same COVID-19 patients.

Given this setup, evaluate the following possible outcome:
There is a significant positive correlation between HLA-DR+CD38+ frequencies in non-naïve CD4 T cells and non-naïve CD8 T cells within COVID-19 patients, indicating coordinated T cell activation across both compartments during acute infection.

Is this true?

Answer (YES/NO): YES